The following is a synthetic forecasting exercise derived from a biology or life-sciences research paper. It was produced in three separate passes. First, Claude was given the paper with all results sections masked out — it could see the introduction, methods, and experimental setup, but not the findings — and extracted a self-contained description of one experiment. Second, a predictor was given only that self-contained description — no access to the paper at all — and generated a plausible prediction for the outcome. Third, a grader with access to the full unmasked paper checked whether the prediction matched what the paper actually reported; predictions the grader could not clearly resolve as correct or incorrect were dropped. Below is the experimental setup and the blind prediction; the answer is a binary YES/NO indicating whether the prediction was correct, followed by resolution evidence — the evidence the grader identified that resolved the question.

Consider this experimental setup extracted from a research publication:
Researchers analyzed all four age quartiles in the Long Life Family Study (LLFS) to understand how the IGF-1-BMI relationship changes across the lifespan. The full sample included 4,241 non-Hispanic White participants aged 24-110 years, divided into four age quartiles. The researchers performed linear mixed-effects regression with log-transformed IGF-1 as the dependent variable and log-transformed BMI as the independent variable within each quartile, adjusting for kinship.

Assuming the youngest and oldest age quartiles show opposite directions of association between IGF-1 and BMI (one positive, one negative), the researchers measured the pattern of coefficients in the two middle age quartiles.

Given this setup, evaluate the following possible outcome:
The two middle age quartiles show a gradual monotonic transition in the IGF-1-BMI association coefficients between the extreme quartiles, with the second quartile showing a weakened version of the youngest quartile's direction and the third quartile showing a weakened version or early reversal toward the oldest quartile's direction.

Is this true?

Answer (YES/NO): YES